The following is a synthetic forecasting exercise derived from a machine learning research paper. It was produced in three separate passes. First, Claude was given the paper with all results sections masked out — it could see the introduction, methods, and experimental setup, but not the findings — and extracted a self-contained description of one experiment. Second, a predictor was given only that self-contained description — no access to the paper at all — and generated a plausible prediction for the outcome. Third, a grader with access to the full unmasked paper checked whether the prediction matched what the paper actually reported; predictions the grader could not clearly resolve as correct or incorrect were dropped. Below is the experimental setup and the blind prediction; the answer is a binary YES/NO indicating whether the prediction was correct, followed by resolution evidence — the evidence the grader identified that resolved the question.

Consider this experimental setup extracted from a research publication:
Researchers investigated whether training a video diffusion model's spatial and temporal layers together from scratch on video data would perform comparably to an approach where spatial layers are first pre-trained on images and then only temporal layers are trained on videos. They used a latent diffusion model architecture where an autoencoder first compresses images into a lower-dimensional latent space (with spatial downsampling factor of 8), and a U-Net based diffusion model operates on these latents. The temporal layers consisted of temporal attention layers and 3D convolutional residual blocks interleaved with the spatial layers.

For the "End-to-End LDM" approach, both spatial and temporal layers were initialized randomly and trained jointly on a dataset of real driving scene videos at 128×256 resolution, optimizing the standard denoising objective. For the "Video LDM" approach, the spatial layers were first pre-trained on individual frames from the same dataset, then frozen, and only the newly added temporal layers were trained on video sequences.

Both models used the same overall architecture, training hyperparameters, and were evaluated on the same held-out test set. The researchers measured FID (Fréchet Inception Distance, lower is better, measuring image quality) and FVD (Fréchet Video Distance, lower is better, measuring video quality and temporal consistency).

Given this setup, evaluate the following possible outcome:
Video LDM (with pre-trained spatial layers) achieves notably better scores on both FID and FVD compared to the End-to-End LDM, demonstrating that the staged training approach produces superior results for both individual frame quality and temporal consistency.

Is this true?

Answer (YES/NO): YES